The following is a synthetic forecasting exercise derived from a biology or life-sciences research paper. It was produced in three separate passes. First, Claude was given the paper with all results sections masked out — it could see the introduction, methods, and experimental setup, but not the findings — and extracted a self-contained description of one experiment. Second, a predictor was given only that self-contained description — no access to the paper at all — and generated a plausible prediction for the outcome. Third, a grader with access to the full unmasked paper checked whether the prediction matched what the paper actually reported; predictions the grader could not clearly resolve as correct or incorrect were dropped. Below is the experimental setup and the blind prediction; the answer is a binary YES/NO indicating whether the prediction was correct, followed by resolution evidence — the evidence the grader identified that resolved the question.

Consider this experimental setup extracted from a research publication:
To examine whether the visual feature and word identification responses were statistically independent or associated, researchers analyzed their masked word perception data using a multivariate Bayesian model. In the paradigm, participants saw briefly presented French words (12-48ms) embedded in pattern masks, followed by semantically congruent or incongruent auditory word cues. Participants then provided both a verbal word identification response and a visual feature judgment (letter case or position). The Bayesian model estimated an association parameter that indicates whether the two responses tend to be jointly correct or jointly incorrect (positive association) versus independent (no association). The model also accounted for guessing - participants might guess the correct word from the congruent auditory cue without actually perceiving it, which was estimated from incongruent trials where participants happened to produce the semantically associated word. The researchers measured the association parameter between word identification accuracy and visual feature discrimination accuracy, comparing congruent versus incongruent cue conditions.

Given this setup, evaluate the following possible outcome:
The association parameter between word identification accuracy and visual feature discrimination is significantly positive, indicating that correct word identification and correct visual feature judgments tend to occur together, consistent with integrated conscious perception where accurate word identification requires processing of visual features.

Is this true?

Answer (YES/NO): NO